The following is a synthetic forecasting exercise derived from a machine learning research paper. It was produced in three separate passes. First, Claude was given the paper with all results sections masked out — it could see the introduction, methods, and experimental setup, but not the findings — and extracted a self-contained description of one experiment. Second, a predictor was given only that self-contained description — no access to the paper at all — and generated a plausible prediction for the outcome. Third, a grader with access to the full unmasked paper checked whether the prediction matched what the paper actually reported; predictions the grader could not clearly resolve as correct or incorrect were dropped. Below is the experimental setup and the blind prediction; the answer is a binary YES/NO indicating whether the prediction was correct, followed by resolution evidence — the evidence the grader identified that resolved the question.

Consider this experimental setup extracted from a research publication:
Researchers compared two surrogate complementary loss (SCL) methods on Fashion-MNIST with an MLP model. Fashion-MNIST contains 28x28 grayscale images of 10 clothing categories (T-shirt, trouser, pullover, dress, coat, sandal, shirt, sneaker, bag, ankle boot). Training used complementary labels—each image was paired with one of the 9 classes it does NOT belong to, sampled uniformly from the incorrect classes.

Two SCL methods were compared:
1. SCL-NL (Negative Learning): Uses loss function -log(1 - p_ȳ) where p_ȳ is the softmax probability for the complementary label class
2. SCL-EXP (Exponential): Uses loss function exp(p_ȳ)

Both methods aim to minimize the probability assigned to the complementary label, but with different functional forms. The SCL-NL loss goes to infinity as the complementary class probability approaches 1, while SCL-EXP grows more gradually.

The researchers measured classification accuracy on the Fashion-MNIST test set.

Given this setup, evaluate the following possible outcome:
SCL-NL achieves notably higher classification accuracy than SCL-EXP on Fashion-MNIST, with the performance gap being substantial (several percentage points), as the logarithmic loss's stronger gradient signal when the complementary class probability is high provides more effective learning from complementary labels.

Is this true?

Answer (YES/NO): NO